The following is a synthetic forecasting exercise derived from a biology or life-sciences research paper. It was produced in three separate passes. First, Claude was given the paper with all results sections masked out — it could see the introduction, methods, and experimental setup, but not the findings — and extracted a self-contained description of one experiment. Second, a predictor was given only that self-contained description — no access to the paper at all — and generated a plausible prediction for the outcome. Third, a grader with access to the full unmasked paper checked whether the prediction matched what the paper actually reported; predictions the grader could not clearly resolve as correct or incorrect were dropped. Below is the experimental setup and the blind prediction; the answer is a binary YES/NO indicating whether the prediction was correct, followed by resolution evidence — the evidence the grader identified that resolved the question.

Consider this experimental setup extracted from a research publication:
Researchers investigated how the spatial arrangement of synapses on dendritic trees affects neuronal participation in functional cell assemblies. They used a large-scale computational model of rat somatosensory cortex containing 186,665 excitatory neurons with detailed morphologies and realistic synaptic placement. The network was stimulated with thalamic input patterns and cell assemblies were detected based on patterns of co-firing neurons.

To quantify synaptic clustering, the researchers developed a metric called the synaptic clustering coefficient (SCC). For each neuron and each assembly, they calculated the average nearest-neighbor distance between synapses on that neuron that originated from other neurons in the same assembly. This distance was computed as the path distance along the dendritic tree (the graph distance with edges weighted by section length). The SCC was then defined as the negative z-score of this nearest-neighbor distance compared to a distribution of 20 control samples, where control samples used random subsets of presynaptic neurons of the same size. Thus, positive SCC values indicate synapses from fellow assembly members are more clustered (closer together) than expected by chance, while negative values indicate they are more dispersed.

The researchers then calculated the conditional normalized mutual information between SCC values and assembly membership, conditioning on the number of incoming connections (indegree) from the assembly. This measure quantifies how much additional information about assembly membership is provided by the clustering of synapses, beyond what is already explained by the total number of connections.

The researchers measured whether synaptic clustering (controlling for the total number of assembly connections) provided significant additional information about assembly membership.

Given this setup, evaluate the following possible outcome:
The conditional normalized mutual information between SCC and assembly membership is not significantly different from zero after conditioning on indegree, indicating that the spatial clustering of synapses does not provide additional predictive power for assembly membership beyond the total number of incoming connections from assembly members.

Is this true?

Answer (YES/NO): NO